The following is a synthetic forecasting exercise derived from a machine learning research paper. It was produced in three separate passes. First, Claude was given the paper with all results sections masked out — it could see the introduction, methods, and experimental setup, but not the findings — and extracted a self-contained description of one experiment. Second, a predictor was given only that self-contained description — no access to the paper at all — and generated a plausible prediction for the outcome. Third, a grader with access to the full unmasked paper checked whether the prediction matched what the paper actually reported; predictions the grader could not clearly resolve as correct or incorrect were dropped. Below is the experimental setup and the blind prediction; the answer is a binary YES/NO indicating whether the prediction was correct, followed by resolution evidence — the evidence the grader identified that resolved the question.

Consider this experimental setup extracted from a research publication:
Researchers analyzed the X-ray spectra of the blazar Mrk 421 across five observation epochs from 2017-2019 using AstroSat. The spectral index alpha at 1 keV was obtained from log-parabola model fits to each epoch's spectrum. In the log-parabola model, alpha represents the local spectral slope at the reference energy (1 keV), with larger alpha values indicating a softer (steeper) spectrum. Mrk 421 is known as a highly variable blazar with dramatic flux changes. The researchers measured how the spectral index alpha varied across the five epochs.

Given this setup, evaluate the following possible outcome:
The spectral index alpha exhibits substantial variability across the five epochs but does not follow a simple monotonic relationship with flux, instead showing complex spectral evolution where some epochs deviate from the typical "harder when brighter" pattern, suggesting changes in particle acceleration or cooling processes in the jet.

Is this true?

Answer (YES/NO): NO